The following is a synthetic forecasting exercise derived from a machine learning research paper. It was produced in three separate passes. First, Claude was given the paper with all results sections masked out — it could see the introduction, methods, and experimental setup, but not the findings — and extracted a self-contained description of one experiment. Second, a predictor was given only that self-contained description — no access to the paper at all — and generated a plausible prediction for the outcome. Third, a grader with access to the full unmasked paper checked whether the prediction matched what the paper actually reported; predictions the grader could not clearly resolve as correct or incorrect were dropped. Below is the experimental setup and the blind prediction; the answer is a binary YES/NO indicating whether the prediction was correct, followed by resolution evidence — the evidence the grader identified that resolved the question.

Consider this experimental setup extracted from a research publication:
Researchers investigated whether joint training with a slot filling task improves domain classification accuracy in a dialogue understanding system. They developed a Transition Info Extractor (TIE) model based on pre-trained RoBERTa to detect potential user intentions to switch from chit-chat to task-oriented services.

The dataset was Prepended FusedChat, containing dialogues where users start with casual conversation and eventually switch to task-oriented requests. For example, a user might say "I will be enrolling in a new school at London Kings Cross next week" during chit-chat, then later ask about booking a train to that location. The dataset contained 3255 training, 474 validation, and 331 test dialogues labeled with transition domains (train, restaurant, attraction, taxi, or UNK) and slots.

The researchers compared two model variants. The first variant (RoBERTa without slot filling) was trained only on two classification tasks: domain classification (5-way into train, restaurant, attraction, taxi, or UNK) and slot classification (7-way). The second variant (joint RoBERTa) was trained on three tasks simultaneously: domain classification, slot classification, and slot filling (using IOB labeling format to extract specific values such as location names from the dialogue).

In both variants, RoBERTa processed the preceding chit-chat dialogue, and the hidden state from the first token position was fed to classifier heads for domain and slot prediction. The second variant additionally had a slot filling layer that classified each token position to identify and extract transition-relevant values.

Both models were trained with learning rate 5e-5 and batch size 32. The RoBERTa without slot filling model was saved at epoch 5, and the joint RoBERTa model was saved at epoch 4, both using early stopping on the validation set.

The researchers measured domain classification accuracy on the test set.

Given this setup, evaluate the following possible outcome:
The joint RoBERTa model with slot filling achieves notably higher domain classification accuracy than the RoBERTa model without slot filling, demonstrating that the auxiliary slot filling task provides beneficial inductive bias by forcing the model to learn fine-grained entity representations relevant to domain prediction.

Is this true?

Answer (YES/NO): YES